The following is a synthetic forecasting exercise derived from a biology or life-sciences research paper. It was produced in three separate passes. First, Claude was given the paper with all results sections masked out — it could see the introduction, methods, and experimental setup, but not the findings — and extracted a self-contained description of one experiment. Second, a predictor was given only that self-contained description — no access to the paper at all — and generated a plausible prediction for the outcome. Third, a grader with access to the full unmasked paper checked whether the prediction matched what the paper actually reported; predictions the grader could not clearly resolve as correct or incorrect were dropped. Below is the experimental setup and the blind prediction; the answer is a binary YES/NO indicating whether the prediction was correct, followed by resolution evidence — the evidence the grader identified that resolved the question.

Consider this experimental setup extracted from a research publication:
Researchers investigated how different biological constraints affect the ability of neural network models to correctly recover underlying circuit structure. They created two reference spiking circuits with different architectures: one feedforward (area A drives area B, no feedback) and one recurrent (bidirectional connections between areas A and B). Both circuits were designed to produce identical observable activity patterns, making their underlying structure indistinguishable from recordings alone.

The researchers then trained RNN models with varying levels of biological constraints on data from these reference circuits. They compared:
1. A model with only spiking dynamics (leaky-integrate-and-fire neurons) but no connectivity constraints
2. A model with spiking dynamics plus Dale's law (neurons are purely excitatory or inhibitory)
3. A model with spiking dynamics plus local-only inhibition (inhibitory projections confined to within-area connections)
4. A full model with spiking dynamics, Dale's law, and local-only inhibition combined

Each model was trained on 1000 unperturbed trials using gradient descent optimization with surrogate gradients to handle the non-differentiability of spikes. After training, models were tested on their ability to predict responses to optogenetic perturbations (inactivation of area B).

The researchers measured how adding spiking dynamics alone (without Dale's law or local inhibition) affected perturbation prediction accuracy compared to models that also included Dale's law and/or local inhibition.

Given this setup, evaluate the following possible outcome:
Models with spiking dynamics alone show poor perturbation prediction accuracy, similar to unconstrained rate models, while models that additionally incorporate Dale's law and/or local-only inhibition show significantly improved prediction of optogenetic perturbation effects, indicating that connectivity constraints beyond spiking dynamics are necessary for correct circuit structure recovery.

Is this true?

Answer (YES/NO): YES